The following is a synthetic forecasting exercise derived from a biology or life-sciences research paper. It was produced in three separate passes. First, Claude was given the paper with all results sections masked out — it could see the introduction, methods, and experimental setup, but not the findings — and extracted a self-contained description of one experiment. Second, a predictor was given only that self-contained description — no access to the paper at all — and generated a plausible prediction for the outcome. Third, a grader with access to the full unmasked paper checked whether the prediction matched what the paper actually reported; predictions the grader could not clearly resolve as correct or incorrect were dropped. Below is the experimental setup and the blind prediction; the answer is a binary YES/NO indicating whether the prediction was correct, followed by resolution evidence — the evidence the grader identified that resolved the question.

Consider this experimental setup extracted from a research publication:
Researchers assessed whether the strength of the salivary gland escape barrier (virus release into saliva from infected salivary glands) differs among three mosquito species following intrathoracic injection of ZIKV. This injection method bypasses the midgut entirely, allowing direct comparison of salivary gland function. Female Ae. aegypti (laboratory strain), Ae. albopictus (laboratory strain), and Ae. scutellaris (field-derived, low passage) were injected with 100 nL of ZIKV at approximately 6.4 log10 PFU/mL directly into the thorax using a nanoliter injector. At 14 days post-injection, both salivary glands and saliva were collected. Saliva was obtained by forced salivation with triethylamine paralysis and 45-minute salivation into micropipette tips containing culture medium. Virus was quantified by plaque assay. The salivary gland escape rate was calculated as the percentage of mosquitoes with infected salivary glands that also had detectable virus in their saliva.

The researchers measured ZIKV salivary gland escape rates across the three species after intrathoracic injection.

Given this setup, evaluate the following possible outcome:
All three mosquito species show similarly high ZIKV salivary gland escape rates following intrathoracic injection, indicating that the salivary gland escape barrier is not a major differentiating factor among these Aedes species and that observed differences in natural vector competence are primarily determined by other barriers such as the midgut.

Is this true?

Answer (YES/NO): NO